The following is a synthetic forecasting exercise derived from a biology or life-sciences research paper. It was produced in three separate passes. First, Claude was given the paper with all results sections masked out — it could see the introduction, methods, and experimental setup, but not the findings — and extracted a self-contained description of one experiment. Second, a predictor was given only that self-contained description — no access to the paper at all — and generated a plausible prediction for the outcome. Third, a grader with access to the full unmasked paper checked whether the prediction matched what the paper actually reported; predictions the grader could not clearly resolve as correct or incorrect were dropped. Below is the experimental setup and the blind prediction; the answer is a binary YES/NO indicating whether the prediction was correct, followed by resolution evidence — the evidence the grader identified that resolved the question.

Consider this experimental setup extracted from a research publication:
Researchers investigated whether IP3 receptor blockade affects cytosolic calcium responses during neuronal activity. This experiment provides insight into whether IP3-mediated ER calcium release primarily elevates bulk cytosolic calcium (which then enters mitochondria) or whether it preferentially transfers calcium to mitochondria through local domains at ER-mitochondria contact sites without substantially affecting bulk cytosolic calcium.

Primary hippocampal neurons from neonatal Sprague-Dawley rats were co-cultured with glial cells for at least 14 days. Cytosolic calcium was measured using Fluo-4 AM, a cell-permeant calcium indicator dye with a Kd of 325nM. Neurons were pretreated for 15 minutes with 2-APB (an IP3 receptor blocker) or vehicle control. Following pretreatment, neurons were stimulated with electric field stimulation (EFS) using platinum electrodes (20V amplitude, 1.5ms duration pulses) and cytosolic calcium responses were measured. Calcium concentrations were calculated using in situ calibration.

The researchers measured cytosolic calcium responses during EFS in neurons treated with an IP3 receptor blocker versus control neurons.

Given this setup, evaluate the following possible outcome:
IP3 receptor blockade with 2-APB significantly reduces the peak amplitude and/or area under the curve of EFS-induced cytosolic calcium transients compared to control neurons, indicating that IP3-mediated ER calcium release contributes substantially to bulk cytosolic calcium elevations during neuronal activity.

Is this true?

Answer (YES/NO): NO